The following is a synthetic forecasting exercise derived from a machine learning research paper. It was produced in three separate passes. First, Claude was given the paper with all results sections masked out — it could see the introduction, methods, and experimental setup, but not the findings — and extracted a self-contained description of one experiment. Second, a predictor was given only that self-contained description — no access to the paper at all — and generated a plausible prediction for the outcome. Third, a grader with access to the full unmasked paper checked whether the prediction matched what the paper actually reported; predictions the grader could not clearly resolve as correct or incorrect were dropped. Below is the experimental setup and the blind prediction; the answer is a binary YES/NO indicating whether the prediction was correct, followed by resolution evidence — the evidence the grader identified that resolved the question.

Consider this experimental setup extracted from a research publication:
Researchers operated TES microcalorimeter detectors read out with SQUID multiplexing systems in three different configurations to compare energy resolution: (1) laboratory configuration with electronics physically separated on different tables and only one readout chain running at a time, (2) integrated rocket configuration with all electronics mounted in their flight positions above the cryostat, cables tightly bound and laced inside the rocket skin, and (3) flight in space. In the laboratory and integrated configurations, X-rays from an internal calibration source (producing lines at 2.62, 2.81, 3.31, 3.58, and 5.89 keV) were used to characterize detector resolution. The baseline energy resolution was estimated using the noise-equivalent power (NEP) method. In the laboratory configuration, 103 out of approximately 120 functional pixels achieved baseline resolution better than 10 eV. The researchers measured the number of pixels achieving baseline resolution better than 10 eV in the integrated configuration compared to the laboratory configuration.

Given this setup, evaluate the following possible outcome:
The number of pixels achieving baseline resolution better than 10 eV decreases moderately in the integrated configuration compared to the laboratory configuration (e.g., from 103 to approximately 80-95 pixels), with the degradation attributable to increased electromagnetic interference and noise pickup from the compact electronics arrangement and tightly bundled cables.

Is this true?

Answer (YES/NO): NO